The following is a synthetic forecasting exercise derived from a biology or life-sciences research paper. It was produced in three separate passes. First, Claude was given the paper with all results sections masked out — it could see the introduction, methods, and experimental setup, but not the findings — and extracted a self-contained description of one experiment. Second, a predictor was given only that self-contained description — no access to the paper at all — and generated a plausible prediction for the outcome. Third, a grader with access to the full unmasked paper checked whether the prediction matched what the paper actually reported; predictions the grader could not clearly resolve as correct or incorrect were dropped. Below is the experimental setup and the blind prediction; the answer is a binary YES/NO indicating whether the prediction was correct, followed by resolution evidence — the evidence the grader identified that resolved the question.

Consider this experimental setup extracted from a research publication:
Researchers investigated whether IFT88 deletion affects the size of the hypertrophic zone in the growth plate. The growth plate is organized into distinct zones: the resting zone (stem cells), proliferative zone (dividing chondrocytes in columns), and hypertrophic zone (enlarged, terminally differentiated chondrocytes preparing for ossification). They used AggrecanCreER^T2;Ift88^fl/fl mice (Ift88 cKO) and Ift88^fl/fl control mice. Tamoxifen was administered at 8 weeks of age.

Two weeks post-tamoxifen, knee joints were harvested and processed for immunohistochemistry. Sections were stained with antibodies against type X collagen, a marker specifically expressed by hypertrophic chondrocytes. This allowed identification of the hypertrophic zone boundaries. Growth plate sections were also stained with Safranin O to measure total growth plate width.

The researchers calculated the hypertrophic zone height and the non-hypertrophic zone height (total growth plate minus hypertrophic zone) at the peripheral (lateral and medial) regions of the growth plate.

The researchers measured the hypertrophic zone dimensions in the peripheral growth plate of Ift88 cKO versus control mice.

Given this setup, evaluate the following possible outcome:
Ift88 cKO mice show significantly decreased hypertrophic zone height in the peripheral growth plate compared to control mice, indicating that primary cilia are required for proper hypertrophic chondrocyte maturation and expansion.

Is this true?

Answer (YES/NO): NO